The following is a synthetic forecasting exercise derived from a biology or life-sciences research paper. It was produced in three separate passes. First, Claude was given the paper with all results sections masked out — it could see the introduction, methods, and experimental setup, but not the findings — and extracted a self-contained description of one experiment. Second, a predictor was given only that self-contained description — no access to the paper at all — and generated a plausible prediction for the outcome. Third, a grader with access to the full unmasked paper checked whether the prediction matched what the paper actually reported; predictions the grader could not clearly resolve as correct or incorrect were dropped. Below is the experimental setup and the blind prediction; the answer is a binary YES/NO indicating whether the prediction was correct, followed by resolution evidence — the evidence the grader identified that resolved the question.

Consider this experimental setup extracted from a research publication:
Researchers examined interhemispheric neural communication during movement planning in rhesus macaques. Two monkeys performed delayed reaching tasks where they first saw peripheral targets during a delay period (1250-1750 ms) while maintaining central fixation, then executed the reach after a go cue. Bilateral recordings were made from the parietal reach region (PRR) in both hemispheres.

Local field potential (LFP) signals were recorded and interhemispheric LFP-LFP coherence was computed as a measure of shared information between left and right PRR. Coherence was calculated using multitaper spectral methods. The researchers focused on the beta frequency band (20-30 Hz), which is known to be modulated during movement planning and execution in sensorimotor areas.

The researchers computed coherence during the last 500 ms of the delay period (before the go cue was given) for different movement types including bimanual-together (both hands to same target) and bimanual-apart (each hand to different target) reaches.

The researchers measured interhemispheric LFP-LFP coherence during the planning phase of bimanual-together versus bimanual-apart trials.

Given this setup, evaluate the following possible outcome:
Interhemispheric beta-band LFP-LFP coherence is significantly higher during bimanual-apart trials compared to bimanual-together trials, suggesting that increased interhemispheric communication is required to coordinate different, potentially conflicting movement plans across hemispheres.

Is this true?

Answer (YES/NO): NO